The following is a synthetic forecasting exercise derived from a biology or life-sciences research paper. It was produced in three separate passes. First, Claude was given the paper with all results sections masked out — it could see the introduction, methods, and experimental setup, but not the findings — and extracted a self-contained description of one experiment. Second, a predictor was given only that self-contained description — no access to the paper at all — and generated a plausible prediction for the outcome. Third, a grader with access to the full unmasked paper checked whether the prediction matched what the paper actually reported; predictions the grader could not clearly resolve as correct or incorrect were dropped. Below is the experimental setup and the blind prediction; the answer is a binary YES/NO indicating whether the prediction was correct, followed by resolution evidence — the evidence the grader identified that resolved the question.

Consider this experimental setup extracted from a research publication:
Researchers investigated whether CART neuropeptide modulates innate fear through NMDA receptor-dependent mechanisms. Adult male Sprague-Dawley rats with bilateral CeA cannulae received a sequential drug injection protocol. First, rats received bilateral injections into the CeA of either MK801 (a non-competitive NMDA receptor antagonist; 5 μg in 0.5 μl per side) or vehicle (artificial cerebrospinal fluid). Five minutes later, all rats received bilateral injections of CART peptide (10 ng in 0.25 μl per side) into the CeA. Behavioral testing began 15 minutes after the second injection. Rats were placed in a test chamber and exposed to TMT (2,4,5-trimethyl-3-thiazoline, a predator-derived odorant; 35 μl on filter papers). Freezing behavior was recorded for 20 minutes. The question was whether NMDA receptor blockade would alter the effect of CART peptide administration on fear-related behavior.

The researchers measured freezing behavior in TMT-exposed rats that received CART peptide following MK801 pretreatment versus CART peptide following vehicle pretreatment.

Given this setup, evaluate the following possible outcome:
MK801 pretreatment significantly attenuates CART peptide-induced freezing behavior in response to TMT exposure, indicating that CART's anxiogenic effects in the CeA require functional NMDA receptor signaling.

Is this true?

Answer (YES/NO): YES